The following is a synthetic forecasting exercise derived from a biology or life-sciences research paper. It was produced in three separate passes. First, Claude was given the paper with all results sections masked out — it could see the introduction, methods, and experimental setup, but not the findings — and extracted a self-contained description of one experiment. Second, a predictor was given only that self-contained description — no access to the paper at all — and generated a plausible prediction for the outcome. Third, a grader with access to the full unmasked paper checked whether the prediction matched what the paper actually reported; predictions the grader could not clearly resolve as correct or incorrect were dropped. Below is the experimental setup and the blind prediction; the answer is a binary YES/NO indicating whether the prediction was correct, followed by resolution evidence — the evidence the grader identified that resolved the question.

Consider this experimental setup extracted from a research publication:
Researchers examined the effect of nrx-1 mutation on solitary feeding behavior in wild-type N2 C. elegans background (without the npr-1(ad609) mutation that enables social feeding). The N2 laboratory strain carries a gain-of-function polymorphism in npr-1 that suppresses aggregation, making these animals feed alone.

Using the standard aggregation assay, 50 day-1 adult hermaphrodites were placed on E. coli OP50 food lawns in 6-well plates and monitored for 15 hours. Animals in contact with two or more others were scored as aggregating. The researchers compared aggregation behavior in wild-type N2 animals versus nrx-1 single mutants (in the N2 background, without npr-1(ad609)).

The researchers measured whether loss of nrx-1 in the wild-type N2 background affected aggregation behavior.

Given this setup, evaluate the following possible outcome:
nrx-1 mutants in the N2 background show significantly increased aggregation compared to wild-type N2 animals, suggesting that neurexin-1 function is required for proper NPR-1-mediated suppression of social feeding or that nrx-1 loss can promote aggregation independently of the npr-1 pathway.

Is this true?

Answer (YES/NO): NO